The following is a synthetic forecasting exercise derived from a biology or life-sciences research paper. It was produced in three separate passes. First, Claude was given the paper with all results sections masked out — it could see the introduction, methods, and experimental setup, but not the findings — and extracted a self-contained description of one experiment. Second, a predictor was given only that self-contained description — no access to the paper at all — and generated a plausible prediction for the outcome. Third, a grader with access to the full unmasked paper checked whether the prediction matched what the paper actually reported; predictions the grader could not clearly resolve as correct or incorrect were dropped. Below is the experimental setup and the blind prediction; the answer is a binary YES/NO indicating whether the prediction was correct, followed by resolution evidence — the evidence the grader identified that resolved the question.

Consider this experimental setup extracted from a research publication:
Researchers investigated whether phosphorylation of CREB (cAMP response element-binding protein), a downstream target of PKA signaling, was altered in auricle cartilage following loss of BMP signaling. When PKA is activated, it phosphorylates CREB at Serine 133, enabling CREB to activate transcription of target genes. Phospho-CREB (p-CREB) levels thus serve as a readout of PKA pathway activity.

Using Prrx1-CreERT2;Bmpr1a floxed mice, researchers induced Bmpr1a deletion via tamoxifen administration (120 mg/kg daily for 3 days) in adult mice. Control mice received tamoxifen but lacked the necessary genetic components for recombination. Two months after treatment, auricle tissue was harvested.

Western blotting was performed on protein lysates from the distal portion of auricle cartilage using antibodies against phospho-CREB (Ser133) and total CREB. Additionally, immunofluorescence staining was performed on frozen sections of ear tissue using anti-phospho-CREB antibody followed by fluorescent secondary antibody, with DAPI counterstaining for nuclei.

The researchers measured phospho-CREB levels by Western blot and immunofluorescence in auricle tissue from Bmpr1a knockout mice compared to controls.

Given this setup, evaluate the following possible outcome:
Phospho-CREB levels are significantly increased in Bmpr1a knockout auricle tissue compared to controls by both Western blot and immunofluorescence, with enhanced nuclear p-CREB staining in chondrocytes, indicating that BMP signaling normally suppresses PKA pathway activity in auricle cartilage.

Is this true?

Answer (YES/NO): YES